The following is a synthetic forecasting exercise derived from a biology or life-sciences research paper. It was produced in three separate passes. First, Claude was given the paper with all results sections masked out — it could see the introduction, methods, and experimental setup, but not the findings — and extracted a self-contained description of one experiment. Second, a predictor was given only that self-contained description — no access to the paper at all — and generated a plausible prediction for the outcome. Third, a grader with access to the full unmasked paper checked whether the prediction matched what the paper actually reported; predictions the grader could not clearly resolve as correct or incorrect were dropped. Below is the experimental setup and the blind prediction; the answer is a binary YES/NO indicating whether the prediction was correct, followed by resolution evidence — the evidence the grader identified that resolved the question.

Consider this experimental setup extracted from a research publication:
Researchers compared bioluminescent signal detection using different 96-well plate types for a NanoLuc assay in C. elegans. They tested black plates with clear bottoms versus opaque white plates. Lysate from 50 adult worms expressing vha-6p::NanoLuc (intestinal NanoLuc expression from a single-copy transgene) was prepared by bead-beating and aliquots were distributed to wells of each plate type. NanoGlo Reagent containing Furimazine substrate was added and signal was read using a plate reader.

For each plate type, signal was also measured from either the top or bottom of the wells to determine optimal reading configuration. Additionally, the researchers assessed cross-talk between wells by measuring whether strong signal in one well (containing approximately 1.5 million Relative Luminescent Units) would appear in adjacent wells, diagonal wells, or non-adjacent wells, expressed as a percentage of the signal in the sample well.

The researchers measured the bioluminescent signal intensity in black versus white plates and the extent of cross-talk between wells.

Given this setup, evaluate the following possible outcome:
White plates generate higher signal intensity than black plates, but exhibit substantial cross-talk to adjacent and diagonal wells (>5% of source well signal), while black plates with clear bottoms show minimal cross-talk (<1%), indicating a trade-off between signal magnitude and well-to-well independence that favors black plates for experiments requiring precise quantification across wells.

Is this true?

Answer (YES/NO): NO